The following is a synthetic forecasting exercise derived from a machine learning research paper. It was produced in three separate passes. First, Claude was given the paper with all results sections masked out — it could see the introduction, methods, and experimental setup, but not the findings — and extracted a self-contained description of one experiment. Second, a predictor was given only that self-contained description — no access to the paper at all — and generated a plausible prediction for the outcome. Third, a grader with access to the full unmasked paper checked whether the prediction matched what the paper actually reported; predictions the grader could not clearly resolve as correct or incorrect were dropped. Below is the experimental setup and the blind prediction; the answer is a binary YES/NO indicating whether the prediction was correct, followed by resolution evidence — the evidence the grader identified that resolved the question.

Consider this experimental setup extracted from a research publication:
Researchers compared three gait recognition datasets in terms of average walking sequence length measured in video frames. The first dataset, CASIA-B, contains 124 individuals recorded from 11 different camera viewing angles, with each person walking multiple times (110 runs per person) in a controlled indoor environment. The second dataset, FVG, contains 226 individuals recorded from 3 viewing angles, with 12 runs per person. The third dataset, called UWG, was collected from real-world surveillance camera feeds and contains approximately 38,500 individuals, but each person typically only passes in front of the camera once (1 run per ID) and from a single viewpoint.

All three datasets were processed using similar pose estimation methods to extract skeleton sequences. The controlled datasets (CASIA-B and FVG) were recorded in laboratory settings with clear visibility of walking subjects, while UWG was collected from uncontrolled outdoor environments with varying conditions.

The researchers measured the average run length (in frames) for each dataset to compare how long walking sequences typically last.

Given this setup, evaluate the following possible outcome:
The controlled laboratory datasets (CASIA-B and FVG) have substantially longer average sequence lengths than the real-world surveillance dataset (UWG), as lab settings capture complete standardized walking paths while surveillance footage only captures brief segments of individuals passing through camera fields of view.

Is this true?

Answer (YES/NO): NO